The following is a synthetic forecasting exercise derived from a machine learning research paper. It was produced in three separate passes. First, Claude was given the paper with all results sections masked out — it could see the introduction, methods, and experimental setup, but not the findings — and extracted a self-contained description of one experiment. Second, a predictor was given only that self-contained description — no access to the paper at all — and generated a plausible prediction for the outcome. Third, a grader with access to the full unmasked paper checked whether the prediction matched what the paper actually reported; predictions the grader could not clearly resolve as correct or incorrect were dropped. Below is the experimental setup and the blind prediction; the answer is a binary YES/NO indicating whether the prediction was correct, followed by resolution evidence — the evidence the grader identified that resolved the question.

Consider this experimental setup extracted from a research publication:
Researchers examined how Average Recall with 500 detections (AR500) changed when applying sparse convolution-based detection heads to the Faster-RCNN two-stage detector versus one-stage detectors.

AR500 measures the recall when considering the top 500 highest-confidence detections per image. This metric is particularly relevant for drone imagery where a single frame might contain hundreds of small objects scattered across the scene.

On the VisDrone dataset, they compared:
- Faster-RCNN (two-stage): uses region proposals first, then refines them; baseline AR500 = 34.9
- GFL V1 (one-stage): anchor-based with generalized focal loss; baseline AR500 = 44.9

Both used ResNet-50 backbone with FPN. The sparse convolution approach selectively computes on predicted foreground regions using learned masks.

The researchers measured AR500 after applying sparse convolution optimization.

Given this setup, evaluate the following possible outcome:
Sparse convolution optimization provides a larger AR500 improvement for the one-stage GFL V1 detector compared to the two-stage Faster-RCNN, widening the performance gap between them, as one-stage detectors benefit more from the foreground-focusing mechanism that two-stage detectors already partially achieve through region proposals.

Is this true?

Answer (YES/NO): NO